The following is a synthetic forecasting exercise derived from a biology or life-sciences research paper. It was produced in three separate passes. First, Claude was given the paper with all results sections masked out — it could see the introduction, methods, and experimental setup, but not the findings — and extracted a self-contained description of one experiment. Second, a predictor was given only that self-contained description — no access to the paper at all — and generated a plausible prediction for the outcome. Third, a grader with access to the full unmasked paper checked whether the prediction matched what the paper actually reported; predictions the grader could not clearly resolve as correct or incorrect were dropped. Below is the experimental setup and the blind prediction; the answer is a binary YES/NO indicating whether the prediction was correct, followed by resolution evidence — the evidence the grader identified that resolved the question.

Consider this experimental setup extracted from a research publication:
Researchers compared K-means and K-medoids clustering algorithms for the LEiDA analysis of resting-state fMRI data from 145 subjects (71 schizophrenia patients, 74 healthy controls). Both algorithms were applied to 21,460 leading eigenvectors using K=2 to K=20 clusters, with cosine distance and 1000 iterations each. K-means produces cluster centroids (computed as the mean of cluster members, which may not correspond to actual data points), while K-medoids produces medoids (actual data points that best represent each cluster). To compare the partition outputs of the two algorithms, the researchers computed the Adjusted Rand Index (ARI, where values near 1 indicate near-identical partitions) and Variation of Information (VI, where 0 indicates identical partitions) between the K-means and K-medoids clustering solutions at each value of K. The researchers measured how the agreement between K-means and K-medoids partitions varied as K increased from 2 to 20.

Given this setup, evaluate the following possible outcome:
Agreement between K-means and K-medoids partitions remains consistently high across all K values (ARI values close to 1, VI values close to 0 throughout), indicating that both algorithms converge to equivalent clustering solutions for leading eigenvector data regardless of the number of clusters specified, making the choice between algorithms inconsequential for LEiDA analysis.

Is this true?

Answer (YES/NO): NO